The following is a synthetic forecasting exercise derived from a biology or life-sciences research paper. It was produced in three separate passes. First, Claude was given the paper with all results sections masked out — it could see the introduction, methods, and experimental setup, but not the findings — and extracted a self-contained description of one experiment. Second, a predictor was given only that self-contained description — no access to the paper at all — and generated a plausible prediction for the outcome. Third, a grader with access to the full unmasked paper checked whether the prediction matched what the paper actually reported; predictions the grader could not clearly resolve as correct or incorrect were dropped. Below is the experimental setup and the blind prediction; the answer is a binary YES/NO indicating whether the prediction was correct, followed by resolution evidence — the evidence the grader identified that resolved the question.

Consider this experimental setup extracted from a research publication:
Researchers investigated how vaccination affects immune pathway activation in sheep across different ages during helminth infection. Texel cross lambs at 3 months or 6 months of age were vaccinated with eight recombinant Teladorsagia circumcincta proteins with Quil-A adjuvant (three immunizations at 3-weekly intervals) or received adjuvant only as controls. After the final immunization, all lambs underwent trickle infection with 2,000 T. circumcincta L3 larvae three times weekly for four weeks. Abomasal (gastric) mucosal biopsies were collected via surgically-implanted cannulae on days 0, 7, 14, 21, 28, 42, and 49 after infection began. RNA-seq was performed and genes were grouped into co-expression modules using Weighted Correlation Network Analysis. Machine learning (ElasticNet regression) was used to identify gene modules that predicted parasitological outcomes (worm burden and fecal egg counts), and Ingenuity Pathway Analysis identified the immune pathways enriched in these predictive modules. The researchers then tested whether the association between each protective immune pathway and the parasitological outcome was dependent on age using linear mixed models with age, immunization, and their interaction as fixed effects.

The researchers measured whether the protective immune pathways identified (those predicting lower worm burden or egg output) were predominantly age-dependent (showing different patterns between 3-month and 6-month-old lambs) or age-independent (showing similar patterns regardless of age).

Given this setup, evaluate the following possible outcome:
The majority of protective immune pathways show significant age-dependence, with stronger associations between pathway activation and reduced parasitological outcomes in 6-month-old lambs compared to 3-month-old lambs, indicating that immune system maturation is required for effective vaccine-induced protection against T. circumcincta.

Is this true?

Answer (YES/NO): YES